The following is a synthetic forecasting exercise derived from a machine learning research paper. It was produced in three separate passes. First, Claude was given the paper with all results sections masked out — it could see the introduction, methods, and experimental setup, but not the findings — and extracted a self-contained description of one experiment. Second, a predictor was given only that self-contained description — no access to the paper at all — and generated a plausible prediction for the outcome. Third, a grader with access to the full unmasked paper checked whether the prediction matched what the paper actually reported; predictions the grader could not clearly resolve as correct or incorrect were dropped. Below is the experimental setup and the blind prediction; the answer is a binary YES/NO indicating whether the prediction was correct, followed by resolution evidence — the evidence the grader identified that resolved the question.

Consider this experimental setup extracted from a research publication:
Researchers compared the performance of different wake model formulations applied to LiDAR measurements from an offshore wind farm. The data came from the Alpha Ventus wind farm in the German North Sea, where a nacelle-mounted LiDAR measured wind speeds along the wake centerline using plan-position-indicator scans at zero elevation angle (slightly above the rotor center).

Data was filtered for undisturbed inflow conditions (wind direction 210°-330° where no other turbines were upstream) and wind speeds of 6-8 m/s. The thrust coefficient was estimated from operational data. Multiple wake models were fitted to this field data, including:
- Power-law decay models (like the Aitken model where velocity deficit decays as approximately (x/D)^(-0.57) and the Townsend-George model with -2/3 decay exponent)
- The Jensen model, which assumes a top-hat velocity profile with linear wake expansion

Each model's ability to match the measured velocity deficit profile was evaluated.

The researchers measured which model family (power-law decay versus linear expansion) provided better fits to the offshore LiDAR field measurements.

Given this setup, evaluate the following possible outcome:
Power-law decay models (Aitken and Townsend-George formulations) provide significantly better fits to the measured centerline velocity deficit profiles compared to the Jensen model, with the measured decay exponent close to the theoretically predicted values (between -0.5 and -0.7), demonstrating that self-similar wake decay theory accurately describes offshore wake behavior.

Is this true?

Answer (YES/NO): NO